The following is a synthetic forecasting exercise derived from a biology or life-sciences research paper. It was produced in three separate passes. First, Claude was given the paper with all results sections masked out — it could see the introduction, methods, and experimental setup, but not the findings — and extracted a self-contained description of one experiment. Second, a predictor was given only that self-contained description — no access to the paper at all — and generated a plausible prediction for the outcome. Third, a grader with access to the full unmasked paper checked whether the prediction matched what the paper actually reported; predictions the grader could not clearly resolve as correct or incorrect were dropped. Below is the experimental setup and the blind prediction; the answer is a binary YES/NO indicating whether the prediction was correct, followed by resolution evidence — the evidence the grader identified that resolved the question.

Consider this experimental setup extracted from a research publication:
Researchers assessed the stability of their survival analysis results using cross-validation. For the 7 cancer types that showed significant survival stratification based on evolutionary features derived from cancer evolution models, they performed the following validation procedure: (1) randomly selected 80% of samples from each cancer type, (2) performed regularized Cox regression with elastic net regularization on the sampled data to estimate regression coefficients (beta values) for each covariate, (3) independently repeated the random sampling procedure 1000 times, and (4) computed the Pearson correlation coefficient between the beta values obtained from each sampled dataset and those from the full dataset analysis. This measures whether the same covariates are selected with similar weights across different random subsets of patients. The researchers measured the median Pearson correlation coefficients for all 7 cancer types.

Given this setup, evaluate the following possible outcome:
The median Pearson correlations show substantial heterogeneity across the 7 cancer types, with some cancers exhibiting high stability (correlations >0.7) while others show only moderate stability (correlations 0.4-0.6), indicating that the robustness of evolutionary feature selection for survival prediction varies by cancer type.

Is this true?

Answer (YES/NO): NO